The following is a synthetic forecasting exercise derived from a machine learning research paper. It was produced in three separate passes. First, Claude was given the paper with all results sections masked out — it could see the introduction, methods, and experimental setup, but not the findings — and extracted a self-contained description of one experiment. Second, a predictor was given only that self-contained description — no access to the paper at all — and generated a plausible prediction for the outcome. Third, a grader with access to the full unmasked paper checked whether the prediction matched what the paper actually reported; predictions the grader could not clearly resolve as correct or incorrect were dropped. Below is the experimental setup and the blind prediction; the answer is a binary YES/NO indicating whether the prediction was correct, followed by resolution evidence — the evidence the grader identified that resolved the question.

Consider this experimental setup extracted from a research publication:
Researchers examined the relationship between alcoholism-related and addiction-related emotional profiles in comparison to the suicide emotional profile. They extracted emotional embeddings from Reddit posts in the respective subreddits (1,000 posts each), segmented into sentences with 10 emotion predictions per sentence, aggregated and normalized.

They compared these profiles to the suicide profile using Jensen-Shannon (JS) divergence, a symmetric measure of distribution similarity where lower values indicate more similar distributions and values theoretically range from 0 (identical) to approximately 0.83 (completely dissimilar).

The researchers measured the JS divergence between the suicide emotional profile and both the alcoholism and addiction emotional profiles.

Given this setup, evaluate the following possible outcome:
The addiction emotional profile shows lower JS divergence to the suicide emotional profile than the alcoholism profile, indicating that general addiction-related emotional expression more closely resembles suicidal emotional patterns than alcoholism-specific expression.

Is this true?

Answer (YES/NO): YES